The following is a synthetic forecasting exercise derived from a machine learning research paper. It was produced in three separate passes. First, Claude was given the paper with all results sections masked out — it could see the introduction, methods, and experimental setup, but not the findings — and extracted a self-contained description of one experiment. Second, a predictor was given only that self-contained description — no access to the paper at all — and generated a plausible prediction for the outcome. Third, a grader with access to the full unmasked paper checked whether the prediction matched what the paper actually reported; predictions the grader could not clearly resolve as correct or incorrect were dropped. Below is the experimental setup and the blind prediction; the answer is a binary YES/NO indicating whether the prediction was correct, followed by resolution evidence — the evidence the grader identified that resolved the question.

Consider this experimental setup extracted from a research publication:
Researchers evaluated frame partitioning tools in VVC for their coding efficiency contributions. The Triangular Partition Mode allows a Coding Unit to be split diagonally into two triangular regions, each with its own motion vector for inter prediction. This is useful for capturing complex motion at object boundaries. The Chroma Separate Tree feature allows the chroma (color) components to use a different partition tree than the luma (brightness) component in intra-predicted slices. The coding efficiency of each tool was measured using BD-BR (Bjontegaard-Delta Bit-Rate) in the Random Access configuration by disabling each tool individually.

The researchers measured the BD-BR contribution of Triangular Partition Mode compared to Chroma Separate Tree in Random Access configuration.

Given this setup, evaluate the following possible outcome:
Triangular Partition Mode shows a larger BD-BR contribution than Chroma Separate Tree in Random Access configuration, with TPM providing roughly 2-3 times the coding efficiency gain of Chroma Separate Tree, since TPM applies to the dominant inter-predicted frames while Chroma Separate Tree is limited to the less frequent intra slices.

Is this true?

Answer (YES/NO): YES